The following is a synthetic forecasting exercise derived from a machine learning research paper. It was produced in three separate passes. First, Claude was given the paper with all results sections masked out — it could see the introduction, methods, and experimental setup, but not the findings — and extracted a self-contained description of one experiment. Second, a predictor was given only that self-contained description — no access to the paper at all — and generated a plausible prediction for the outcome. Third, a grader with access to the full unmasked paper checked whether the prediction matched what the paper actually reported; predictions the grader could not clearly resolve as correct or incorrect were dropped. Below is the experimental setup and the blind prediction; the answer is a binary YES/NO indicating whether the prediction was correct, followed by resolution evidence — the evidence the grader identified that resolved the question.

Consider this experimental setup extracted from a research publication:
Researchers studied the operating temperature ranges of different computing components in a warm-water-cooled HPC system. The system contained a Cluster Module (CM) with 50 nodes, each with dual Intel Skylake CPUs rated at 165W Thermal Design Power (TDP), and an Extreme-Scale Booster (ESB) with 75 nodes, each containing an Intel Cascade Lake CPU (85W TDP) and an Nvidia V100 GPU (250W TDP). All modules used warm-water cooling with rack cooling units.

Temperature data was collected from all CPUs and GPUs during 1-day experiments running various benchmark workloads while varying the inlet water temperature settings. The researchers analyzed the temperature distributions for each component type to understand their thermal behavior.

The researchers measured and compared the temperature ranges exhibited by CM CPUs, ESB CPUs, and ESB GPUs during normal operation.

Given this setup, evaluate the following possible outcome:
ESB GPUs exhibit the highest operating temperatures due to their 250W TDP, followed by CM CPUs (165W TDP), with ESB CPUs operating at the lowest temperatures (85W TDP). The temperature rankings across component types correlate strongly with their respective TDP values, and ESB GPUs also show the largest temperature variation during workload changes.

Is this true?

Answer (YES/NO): NO